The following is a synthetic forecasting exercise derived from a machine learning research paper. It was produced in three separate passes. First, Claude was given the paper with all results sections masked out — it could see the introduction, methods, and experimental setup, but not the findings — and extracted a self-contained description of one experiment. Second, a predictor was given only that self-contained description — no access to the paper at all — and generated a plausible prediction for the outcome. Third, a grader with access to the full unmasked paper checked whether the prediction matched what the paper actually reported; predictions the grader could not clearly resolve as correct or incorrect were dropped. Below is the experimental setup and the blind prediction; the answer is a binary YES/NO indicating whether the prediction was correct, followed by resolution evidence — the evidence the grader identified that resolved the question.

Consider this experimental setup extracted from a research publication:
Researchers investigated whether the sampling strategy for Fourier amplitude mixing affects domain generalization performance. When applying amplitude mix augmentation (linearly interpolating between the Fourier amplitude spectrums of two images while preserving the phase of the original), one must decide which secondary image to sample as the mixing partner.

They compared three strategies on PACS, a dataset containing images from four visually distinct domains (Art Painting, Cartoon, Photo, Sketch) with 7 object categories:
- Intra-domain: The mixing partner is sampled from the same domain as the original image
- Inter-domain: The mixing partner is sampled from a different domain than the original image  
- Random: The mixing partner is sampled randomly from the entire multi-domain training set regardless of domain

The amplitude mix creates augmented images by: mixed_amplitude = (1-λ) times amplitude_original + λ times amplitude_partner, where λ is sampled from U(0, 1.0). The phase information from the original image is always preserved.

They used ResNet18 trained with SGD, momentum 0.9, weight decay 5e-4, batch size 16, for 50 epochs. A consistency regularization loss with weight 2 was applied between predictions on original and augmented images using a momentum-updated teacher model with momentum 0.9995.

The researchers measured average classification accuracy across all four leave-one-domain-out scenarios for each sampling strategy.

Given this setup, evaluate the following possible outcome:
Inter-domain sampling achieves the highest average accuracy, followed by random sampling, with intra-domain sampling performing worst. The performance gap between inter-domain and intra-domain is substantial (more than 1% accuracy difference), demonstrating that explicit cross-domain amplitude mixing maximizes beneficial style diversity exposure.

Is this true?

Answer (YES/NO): NO